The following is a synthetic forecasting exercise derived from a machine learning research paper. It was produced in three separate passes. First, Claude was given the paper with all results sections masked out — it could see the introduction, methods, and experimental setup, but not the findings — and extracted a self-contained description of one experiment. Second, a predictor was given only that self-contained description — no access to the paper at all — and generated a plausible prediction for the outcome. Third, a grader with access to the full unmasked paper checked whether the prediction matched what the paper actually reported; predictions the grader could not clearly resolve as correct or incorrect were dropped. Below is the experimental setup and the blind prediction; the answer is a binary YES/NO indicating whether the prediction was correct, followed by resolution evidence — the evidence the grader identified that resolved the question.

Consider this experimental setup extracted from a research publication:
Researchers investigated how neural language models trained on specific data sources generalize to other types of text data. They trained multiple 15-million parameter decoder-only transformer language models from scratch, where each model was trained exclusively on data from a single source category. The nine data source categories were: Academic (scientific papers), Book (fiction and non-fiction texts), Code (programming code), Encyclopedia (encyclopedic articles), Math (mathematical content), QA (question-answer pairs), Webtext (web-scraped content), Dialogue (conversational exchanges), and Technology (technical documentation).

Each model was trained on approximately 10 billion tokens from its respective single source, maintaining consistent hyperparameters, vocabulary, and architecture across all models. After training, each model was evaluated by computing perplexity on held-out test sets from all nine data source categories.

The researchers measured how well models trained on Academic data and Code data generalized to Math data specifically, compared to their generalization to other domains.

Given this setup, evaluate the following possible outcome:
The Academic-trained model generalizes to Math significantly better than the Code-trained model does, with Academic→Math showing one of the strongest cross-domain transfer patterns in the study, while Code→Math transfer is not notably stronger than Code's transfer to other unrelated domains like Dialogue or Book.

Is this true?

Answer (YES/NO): NO